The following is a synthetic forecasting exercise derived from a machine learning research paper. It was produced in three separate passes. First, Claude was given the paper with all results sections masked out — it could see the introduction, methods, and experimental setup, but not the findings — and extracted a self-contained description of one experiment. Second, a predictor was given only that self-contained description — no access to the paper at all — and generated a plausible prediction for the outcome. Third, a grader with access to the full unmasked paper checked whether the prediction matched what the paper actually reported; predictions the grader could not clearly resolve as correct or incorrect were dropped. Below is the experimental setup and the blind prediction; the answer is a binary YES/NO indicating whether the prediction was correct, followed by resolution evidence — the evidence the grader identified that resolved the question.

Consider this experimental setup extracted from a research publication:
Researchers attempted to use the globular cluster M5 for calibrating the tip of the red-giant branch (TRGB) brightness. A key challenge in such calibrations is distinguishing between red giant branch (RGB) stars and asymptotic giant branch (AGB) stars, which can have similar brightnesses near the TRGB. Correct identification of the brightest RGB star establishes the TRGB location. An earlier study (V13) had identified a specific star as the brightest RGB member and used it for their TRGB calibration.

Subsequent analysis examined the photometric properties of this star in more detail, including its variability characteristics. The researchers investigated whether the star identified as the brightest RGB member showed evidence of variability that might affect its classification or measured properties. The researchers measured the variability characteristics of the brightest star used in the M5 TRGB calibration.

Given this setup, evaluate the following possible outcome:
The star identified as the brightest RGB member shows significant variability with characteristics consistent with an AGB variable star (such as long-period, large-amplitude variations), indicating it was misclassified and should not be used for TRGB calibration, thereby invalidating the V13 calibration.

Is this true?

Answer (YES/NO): YES